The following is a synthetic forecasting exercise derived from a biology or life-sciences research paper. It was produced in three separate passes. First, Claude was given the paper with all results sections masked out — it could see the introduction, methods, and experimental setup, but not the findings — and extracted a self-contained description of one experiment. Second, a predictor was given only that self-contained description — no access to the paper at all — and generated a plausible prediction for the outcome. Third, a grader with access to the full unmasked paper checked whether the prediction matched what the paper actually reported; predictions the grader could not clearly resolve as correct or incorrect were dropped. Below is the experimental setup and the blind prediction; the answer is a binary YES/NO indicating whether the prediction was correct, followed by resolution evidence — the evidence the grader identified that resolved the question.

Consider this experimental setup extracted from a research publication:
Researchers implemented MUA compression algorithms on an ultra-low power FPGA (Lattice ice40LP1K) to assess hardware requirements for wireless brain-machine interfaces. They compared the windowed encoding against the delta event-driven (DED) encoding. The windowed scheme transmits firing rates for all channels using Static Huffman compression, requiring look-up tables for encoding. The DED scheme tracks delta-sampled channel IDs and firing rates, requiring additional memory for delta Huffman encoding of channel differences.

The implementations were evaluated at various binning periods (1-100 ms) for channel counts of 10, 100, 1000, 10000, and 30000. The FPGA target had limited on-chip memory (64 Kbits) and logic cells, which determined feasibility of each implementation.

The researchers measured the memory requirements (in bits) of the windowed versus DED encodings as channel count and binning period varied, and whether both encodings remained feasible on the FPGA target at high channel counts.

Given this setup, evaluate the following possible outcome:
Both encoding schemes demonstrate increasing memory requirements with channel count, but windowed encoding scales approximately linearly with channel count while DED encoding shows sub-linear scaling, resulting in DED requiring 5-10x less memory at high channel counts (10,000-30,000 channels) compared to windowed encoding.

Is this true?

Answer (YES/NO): NO